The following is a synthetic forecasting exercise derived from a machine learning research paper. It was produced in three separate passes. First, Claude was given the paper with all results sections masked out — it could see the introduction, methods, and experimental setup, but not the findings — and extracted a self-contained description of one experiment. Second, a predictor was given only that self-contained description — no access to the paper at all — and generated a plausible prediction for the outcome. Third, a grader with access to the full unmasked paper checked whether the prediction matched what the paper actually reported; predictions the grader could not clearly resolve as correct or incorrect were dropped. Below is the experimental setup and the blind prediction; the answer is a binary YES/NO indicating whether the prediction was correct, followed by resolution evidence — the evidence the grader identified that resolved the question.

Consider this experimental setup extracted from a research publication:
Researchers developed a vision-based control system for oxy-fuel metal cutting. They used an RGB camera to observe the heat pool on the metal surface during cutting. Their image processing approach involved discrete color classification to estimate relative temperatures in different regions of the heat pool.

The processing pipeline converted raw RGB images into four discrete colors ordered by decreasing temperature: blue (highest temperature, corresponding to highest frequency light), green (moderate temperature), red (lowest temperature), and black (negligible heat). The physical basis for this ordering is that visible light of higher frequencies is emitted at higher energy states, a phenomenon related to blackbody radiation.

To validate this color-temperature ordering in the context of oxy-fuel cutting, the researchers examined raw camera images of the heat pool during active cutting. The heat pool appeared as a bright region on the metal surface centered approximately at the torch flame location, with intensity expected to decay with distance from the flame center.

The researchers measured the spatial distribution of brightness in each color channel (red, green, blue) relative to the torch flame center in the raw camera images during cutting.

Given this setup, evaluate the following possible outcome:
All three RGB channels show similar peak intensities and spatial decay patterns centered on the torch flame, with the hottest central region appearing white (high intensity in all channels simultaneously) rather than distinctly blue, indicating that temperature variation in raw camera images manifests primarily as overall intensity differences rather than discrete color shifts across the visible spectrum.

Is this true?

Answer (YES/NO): NO